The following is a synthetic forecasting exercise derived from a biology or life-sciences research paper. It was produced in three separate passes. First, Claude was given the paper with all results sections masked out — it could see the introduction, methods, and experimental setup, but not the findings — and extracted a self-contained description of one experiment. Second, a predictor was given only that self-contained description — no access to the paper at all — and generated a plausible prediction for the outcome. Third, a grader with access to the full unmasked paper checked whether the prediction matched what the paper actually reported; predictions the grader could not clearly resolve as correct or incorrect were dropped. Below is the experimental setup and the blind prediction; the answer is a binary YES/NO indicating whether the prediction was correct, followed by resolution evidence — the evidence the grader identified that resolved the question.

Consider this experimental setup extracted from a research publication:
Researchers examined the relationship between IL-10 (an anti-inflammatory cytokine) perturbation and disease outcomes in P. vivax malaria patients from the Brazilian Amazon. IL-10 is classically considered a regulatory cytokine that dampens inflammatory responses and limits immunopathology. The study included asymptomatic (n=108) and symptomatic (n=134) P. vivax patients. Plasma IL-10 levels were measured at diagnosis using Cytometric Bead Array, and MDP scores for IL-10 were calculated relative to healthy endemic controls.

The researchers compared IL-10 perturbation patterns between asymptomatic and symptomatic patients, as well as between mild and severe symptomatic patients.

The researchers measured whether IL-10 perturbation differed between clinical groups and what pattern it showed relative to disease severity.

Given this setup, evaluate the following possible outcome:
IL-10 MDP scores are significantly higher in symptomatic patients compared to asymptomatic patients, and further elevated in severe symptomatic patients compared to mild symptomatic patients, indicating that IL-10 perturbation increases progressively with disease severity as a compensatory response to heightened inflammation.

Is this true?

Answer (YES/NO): NO